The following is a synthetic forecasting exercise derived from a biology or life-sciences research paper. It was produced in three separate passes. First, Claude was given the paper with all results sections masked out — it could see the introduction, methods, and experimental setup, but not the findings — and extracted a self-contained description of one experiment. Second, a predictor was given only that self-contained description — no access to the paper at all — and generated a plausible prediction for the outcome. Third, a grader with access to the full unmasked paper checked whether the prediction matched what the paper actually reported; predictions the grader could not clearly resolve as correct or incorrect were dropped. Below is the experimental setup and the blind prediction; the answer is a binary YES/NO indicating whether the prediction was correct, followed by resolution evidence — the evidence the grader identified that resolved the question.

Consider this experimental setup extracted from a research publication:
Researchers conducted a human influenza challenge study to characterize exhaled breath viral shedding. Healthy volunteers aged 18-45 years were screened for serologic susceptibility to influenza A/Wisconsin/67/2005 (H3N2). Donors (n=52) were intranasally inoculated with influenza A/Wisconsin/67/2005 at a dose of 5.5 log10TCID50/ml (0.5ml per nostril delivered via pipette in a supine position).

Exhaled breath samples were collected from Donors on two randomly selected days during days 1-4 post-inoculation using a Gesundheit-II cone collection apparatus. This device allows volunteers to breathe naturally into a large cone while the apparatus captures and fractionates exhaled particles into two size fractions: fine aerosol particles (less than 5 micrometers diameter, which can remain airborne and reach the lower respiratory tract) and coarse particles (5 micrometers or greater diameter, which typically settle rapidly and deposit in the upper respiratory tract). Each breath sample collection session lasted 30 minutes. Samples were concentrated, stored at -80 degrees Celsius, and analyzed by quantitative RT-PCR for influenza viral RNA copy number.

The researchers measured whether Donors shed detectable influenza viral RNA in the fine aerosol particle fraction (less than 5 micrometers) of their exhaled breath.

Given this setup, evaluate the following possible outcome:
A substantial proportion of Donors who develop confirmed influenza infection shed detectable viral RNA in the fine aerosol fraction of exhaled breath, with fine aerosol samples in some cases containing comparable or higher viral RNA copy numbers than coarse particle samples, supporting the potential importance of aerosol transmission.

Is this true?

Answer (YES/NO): YES